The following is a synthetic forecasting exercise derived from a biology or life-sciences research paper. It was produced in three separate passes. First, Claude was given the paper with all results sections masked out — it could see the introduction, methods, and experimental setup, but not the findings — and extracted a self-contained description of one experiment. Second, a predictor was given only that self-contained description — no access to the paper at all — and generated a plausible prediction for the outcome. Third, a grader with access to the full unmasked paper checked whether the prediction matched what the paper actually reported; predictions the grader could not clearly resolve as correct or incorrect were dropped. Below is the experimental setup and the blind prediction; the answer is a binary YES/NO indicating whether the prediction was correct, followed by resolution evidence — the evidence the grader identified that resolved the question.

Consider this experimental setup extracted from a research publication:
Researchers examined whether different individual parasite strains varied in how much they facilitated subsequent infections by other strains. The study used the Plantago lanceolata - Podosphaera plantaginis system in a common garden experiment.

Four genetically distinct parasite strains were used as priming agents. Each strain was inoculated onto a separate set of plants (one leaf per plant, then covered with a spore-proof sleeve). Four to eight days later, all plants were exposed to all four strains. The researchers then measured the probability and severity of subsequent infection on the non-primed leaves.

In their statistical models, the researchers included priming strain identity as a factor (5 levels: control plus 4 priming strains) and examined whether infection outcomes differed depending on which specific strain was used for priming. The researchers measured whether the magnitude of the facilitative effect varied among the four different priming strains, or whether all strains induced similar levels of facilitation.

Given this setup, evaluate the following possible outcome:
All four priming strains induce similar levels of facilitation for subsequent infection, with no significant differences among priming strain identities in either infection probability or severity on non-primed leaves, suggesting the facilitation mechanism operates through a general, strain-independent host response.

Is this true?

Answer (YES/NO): NO